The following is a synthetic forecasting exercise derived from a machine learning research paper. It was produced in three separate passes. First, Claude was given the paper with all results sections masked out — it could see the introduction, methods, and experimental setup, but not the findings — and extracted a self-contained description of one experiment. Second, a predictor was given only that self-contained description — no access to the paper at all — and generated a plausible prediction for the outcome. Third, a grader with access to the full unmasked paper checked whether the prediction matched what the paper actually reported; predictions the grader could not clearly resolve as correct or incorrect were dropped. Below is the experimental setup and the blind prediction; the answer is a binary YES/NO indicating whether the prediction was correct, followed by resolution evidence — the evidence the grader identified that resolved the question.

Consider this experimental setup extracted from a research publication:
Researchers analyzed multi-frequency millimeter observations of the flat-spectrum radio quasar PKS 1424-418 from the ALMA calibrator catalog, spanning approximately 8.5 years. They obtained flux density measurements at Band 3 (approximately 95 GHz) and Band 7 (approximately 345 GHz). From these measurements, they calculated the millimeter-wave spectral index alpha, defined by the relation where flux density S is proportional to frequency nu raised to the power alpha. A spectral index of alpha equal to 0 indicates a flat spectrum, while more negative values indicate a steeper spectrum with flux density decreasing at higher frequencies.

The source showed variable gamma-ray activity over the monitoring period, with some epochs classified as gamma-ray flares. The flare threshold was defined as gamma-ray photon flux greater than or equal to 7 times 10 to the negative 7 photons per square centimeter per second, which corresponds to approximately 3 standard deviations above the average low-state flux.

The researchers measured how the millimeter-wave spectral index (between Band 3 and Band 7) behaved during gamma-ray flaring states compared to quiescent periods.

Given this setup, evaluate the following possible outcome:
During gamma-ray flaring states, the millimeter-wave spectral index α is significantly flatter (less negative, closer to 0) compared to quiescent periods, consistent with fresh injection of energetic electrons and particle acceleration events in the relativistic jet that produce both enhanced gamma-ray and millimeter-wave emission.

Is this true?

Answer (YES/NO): NO